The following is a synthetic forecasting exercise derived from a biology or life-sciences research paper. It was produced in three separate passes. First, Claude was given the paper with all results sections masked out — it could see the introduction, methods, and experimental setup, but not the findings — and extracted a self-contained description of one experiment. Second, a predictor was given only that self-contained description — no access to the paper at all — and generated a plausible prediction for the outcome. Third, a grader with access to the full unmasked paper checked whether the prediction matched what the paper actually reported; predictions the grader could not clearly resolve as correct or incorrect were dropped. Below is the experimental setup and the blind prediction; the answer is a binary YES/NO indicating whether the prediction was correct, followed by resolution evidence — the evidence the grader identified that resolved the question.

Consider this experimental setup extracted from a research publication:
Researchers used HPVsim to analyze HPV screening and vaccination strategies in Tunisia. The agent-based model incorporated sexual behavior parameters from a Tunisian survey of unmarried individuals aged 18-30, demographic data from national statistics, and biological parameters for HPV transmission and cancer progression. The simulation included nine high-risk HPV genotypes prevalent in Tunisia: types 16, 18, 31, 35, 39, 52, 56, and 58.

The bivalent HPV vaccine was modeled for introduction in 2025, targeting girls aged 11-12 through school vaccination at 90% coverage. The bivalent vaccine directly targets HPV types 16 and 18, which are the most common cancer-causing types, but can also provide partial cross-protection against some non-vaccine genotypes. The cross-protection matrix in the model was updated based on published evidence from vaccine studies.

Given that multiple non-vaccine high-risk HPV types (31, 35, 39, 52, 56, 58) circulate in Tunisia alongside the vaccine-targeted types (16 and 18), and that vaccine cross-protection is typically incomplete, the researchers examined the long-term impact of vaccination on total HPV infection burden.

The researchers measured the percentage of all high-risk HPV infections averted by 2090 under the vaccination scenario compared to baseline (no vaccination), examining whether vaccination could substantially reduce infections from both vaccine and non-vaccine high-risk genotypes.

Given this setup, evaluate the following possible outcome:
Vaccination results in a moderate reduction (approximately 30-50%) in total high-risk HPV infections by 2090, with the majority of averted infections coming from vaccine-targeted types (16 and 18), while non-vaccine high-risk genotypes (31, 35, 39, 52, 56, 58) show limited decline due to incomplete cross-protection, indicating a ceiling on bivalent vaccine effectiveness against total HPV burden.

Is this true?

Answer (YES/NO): NO